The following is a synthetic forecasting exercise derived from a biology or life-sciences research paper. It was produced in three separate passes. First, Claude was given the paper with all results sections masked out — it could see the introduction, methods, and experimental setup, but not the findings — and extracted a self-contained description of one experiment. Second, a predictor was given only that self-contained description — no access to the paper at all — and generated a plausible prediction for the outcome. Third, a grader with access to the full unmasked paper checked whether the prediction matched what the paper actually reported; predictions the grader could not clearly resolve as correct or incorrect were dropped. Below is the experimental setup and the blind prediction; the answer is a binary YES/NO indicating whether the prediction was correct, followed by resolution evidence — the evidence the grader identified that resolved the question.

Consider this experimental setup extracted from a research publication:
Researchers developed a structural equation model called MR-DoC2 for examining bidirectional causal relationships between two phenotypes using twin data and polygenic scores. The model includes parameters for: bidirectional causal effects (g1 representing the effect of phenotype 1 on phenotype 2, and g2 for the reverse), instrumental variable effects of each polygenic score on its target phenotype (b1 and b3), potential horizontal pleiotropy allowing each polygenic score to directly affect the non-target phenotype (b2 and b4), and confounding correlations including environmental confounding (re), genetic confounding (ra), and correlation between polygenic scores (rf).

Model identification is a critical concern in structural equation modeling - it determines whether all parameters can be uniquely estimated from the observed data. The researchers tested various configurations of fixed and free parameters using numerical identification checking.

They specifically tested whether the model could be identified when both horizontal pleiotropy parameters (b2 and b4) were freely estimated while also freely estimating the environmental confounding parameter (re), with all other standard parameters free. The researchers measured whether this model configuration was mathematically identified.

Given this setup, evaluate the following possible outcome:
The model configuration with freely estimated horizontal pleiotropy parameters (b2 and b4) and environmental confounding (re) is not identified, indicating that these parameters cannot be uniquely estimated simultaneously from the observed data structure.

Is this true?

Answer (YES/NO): YES